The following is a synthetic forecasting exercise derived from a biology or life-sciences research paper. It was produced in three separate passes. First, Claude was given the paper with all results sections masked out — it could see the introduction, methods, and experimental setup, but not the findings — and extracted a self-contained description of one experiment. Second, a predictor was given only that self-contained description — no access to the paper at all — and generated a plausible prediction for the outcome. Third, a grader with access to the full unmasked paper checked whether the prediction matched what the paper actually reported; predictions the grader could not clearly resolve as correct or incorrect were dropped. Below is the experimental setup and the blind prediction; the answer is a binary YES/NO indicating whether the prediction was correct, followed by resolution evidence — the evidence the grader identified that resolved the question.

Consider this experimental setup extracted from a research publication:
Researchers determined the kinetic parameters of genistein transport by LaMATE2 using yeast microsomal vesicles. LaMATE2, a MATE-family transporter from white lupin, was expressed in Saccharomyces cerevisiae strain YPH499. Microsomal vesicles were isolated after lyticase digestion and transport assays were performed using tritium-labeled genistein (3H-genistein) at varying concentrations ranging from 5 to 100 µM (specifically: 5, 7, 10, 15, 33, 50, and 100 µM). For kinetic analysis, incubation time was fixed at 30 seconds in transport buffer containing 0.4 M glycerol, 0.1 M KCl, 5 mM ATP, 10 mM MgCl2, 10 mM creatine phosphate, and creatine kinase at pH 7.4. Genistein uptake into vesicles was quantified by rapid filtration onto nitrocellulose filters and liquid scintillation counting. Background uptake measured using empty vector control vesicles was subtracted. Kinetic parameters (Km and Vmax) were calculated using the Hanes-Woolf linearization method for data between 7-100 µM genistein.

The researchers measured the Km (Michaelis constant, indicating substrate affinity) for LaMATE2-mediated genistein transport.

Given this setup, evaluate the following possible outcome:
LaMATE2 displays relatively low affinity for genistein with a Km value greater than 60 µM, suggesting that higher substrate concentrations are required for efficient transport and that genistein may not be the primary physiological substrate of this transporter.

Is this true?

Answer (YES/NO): NO